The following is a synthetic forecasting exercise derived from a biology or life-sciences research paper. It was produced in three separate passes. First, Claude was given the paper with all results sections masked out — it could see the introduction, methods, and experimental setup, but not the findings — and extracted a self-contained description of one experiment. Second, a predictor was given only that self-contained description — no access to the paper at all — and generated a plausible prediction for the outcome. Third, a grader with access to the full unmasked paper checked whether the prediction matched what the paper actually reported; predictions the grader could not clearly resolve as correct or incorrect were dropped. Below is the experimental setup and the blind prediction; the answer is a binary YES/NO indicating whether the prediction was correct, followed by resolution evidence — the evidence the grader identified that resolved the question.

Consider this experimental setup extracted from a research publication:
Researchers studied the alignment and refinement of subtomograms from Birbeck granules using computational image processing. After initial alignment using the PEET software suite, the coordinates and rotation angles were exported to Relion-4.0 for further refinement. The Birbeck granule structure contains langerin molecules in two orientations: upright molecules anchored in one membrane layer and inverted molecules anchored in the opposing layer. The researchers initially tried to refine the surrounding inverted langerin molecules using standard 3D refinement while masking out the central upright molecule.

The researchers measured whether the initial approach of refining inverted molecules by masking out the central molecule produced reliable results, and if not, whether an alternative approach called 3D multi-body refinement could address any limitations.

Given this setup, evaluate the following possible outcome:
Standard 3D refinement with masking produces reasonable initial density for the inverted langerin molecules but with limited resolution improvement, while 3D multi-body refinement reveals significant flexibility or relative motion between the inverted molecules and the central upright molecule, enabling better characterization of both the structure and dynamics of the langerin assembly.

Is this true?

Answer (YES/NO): NO